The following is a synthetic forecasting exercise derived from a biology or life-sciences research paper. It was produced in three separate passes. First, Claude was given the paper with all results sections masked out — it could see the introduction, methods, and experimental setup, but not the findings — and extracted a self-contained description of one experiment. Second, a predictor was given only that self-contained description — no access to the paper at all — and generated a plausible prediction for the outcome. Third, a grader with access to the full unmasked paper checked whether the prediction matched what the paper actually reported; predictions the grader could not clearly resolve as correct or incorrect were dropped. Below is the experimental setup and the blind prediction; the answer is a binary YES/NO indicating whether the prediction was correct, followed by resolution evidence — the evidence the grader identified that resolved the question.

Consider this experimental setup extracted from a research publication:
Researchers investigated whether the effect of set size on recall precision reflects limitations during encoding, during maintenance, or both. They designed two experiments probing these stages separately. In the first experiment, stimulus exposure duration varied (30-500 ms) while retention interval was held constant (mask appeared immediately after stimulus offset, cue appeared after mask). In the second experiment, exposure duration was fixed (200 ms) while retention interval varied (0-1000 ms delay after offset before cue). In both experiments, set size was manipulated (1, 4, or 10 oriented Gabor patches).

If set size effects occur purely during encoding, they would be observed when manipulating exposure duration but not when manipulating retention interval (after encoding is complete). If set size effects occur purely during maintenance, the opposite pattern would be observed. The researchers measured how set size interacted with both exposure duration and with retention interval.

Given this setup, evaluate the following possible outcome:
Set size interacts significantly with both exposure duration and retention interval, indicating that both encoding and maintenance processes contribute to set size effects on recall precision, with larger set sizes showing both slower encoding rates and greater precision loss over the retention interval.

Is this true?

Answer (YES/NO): NO